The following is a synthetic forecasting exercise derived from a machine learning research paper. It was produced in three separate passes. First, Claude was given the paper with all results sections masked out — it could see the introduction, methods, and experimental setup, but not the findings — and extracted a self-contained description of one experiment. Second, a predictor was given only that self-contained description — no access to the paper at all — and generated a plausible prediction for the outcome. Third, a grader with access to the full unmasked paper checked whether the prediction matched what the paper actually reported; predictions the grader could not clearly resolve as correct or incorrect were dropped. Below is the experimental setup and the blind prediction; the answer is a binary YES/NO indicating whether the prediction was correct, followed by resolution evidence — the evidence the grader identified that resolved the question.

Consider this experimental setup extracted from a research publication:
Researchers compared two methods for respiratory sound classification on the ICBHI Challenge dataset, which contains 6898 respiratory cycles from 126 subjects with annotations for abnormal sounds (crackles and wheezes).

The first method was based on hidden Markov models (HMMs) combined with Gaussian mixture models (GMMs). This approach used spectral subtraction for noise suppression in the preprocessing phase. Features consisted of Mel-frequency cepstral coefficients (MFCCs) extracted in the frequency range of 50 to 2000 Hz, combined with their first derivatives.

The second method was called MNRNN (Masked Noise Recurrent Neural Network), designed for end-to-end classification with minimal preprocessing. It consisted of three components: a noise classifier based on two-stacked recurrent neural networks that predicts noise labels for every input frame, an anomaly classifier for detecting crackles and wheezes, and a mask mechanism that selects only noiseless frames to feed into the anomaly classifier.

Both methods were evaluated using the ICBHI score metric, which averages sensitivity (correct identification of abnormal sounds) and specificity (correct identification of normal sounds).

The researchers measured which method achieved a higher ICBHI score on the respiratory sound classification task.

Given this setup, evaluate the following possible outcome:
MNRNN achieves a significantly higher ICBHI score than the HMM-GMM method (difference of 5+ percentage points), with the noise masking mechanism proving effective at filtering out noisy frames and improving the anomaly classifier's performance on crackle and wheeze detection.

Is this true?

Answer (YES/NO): NO